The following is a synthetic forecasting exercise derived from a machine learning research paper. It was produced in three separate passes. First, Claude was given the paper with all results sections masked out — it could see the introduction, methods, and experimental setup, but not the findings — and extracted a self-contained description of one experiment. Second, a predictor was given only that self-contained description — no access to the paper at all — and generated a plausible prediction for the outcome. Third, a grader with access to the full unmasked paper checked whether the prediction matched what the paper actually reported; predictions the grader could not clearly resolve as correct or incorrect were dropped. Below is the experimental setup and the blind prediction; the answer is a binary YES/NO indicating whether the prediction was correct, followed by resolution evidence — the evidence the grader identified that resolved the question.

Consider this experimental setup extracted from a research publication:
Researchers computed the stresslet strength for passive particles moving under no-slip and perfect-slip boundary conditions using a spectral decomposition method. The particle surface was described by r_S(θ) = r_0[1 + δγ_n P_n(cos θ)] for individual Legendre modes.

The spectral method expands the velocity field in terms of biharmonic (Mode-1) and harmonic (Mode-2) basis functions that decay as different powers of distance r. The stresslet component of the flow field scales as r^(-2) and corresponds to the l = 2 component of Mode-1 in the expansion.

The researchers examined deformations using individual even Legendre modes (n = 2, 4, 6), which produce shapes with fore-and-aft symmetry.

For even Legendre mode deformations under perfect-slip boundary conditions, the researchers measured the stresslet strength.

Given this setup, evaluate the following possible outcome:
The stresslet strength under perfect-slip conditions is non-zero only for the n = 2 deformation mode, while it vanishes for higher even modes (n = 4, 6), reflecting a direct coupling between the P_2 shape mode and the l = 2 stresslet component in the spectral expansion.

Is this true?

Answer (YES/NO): NO